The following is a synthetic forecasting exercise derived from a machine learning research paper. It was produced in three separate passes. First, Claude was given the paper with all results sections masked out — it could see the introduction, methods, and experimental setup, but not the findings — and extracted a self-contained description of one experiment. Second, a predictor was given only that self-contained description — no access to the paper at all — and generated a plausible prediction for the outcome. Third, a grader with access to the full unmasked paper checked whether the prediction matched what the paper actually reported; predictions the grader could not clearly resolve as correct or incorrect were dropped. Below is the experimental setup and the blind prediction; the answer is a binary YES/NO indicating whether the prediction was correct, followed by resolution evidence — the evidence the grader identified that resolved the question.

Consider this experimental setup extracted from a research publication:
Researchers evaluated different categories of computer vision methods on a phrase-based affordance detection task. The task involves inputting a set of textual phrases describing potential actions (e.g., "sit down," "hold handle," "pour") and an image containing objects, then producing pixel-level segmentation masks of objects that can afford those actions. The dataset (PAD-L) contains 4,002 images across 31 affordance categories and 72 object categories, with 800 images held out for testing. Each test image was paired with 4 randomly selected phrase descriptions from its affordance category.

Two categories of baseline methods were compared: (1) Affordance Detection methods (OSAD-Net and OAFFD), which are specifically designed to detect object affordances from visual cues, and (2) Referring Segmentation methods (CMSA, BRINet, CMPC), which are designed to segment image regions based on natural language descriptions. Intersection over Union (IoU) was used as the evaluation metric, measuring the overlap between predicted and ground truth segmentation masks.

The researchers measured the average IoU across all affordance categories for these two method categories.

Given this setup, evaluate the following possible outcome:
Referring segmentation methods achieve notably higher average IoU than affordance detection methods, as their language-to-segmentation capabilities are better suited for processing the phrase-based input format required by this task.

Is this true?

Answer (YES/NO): YES